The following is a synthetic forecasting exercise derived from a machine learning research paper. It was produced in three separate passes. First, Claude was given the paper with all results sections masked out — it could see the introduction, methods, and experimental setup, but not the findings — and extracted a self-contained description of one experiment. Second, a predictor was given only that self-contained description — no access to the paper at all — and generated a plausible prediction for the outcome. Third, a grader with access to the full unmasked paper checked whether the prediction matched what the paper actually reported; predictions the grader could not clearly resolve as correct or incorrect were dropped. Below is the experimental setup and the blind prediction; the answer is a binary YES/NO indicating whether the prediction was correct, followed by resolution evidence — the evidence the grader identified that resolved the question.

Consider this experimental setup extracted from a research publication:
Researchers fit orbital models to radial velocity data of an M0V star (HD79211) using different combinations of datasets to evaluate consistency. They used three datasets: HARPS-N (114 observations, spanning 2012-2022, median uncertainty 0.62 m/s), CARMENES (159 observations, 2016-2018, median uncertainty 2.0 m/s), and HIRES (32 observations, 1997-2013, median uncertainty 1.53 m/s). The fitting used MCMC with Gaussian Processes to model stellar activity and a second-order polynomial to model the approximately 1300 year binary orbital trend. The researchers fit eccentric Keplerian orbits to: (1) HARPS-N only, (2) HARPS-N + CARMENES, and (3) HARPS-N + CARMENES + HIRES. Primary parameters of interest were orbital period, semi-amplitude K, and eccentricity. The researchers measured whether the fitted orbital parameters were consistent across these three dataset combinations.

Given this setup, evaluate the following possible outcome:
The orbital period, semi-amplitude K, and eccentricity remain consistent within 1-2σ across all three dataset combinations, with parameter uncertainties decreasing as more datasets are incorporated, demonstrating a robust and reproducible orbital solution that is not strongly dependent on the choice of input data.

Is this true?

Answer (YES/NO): YES